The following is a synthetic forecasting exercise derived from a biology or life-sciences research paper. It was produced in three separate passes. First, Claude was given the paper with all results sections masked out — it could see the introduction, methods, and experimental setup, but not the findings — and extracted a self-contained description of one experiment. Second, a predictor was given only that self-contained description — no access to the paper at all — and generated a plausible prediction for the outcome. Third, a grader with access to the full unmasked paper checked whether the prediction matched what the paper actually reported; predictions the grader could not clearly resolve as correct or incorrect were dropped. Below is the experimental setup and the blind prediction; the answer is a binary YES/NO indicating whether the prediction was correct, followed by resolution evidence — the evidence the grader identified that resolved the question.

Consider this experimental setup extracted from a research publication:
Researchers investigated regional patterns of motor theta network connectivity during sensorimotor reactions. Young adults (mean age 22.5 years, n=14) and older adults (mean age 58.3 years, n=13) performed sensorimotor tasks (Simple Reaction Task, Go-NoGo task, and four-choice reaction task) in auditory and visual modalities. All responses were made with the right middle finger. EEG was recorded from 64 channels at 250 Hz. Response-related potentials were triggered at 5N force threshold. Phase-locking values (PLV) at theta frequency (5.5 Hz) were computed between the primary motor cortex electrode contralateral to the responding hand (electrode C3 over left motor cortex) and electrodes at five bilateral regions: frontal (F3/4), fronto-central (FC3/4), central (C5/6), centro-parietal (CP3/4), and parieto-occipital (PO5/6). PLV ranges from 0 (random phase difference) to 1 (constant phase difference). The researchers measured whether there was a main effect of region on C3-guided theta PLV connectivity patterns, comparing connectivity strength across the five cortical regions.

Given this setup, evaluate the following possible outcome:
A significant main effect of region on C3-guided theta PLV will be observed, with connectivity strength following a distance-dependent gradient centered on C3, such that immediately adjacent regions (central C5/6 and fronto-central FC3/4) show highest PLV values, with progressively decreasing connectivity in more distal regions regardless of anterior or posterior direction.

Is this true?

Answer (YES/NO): NO